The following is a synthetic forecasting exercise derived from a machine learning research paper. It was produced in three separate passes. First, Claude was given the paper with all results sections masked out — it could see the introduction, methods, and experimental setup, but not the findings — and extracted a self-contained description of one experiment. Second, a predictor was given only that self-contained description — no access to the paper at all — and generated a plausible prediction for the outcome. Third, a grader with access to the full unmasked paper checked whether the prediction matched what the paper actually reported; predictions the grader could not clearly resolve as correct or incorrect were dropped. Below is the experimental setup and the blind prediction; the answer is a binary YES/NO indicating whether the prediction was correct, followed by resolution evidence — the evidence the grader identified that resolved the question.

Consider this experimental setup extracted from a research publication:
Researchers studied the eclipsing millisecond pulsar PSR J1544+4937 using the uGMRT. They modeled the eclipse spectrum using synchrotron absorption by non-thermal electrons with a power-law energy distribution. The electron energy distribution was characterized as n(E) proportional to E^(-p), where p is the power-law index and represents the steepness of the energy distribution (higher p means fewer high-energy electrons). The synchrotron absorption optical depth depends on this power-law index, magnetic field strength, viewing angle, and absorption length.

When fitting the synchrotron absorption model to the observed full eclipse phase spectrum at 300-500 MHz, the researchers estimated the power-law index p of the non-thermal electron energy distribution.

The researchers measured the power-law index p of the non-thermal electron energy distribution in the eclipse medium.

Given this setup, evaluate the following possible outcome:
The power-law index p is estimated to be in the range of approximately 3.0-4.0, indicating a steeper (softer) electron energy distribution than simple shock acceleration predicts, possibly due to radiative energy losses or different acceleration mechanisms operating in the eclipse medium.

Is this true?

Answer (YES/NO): NO